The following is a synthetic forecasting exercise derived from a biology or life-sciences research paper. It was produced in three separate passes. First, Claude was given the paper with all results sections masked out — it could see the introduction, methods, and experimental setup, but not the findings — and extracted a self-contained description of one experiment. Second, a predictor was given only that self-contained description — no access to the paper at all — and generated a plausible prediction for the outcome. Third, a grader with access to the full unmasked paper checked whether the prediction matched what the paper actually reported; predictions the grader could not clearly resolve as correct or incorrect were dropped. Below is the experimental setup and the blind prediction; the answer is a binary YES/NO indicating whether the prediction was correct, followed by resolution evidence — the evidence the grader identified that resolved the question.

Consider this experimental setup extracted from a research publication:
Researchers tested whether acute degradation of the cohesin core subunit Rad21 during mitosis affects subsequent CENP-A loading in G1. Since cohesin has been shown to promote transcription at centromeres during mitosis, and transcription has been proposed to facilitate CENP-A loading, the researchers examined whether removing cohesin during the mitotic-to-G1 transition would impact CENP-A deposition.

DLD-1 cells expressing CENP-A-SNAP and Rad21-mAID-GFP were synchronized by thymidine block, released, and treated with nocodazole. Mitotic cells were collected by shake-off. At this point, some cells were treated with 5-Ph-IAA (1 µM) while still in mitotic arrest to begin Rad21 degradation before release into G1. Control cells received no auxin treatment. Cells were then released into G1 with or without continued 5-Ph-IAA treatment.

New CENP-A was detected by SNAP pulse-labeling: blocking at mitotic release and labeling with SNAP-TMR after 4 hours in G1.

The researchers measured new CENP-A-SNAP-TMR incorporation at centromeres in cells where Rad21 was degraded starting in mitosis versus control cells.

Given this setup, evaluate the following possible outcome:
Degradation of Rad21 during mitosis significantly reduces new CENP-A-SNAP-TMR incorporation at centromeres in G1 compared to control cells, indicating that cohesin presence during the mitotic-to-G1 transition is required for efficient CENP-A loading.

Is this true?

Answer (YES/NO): NO